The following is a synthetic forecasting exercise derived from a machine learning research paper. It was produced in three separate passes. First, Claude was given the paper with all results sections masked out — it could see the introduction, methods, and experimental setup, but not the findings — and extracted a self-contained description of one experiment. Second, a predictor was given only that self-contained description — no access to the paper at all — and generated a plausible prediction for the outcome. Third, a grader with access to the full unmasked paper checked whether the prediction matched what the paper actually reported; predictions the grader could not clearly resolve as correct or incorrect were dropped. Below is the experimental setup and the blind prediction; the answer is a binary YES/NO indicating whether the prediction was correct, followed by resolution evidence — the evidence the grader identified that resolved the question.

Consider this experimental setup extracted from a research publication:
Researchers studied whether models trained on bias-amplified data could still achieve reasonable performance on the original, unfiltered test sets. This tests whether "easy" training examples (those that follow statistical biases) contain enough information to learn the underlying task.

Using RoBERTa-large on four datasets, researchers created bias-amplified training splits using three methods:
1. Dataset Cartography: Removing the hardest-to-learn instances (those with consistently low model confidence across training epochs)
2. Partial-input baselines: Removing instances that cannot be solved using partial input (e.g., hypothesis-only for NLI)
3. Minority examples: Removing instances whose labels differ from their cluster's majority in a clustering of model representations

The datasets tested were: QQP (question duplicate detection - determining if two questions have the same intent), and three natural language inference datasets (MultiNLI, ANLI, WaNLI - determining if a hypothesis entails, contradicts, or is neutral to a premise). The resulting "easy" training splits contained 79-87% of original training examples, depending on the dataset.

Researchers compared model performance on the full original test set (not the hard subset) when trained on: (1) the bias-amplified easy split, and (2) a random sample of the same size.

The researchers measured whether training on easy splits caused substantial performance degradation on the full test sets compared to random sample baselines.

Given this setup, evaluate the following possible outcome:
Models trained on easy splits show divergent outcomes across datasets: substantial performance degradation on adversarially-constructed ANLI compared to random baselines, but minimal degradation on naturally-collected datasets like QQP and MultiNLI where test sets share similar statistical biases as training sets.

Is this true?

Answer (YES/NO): NO